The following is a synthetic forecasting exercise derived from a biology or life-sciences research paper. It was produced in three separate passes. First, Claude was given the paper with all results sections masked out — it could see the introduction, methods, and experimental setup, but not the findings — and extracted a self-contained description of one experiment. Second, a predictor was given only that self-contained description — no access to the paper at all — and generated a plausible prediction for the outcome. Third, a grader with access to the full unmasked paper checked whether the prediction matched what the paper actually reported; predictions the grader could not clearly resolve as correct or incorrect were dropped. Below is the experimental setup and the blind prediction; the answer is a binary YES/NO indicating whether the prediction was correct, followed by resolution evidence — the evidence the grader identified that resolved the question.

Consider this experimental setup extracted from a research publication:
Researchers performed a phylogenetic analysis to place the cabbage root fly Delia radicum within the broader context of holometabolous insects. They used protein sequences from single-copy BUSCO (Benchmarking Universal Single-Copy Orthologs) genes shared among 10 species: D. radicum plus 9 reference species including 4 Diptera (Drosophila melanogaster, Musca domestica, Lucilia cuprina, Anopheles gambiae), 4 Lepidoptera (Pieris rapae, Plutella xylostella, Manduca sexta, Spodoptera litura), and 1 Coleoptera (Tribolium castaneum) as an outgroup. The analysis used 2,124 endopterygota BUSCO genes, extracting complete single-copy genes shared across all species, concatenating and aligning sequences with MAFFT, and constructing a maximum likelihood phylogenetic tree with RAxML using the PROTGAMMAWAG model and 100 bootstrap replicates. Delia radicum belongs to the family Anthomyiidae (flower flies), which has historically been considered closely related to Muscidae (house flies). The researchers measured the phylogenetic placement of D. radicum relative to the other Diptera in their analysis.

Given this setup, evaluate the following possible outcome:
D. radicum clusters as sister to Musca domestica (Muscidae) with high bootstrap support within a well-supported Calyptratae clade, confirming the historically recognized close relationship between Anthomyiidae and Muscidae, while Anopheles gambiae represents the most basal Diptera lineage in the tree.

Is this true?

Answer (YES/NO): NO